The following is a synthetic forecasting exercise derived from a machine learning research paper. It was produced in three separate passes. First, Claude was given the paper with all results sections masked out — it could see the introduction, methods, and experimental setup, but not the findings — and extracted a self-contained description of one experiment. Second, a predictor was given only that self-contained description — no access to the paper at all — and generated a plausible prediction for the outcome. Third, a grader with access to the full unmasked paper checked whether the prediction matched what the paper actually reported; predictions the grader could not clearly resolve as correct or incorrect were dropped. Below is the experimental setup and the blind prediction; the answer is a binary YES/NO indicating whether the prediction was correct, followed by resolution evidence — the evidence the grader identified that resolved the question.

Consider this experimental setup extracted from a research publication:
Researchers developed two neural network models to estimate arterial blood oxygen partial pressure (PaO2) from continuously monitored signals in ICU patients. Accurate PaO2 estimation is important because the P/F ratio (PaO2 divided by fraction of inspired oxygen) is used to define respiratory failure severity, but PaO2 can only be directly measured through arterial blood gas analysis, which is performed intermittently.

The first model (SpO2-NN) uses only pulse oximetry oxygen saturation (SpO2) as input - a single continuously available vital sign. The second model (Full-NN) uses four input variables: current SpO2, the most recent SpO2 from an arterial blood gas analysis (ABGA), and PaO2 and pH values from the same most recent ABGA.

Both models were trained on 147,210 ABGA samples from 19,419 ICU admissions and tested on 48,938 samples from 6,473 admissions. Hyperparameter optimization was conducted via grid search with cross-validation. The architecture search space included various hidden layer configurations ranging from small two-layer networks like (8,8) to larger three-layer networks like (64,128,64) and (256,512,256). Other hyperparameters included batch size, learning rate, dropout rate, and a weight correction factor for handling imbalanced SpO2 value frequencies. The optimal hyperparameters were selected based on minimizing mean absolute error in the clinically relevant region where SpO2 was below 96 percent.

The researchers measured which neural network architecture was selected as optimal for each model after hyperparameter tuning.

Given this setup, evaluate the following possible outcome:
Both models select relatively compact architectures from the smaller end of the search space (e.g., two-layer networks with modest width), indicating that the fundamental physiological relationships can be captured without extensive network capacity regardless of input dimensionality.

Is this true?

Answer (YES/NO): NO